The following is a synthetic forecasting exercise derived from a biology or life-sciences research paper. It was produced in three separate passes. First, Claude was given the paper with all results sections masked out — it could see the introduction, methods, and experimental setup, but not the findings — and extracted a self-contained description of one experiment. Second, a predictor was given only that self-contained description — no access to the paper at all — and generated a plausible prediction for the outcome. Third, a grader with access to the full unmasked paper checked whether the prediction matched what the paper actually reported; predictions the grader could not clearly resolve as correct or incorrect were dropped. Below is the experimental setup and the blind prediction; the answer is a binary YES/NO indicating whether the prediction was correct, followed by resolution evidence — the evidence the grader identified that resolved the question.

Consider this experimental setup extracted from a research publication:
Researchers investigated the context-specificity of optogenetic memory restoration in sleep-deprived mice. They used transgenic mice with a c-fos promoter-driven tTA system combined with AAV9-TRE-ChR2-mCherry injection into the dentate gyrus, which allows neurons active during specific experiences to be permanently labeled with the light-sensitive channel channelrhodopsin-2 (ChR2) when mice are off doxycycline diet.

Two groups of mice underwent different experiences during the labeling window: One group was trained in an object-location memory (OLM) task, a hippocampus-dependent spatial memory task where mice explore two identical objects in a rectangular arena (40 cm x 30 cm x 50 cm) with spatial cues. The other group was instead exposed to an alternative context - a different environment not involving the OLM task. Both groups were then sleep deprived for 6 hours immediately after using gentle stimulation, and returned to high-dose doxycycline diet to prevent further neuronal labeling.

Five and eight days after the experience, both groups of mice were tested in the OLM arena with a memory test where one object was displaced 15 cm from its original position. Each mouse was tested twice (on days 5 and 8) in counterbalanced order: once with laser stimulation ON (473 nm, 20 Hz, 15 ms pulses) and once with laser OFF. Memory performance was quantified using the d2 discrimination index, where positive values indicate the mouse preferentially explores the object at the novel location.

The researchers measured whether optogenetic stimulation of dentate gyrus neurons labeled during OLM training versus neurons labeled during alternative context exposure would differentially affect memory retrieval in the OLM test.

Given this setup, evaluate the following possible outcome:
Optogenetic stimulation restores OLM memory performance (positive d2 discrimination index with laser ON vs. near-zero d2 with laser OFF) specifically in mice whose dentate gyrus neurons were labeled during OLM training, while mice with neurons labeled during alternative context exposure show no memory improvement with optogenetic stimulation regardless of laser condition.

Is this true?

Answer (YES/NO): YES